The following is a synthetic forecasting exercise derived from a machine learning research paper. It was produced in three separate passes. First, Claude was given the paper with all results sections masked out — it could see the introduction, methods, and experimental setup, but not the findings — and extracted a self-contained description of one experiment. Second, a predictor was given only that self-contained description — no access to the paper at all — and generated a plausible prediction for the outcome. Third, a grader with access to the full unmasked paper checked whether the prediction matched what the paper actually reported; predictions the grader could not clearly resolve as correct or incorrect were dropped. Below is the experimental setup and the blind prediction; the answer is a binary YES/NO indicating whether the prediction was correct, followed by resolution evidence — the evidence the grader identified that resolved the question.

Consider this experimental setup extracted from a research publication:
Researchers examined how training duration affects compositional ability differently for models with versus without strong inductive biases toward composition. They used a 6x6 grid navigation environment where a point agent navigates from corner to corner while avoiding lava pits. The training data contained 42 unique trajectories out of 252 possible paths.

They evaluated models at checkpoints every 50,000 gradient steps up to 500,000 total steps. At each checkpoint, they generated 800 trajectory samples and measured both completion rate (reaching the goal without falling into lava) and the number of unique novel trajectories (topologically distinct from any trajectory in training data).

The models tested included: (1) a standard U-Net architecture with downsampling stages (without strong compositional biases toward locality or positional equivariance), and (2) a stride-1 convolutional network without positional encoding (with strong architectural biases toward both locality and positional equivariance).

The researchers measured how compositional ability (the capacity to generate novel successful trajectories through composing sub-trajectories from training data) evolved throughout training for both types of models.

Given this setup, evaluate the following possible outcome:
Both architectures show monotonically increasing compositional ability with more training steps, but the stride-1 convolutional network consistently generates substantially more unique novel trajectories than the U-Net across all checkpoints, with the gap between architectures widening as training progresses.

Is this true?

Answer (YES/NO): NO